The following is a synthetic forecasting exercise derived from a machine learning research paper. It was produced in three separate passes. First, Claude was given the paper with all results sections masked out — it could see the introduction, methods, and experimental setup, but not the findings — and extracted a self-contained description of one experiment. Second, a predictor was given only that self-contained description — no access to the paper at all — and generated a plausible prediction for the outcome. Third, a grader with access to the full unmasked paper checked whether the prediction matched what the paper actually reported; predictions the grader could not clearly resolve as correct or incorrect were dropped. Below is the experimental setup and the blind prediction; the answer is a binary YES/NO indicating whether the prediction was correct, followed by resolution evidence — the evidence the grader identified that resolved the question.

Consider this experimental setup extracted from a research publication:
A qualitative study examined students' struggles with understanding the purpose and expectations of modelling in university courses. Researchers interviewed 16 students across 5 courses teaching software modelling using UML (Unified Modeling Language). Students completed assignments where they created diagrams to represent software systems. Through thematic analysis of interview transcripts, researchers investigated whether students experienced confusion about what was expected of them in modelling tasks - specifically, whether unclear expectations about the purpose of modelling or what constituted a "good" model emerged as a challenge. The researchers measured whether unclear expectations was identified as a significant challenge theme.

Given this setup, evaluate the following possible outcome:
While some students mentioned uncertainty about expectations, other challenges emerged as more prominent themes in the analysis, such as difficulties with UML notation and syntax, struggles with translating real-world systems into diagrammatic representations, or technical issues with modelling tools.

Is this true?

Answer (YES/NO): NO